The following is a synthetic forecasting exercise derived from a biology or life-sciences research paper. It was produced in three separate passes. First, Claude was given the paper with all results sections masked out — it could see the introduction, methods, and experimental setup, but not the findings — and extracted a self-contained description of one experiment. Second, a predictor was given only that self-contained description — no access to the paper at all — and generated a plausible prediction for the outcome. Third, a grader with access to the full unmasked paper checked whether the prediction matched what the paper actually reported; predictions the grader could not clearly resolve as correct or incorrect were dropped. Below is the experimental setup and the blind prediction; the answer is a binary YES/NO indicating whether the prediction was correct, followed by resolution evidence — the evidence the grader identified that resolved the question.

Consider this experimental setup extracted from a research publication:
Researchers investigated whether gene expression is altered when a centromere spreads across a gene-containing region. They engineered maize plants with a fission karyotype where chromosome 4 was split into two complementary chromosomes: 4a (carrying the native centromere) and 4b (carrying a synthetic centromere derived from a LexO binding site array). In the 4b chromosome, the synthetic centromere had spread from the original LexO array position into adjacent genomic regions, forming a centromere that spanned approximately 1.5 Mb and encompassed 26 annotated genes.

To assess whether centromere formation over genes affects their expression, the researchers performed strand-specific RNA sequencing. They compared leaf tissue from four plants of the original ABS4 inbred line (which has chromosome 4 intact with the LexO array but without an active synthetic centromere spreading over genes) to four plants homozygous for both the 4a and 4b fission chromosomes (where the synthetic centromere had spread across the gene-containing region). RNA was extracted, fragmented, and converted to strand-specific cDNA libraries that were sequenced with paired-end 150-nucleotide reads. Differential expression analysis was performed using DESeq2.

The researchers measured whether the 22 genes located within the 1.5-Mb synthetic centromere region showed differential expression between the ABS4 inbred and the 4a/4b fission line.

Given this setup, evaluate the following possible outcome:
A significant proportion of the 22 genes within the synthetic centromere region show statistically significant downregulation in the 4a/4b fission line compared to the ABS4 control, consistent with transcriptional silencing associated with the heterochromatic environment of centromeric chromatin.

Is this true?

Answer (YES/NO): NO